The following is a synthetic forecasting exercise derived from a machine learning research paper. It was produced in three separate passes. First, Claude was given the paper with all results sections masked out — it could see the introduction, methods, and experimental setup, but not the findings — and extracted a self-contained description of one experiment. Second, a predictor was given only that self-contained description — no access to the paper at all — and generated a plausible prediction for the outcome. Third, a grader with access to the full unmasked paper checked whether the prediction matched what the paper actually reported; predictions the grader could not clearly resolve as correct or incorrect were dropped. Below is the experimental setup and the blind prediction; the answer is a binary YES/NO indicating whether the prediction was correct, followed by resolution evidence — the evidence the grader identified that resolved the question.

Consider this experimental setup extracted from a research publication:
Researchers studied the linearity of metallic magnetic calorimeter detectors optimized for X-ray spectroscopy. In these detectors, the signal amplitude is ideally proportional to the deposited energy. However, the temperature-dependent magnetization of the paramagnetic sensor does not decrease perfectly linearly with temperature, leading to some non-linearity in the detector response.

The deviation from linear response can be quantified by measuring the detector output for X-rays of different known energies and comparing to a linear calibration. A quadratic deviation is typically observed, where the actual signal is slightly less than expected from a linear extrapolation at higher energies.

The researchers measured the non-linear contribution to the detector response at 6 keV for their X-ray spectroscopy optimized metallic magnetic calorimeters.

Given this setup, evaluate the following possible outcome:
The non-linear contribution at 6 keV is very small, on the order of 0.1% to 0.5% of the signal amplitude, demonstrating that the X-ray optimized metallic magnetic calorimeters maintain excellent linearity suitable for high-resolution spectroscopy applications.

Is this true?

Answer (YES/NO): NO